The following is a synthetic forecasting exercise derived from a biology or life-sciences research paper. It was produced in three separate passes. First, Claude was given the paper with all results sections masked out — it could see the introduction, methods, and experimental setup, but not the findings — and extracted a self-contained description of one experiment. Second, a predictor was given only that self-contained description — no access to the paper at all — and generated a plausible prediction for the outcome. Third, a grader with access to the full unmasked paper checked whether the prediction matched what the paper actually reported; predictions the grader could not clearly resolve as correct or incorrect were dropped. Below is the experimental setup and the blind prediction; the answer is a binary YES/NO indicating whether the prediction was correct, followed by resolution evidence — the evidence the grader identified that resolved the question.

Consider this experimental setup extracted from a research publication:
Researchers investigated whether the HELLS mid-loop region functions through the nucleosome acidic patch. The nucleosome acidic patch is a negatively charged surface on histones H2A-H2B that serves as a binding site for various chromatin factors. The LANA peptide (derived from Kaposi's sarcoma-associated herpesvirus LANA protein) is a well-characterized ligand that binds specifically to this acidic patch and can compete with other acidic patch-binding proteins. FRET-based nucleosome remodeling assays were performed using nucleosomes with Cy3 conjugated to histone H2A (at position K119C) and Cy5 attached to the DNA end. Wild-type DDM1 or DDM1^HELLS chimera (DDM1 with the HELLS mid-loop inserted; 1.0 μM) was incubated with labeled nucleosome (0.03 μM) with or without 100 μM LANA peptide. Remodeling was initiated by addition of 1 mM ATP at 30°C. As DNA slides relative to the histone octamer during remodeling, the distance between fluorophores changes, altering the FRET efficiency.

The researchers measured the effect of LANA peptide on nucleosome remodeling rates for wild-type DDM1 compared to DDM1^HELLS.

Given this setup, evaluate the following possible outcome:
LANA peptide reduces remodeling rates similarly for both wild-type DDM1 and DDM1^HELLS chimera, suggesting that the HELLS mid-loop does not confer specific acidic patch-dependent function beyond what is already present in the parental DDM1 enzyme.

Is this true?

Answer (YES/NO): NO